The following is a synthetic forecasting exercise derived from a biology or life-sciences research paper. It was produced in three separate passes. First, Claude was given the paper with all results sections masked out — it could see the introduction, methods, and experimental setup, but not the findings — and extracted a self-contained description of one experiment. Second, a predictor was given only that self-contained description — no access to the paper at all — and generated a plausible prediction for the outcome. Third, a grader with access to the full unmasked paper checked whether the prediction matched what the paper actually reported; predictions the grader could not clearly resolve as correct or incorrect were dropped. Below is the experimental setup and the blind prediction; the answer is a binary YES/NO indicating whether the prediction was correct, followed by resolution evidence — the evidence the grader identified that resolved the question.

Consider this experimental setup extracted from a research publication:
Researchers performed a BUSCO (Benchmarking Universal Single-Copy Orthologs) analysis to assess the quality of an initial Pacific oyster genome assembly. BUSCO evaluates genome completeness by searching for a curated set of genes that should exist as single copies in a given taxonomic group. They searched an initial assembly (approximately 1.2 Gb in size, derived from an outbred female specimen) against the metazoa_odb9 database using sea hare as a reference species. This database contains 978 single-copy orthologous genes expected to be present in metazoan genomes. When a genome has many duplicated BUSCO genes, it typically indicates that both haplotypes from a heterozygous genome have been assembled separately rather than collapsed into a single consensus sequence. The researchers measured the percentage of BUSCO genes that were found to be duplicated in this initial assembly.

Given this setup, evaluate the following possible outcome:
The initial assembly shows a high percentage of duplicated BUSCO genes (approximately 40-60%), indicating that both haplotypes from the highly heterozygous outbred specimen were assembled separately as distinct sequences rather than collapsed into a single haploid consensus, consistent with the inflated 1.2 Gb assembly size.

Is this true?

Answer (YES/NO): NO